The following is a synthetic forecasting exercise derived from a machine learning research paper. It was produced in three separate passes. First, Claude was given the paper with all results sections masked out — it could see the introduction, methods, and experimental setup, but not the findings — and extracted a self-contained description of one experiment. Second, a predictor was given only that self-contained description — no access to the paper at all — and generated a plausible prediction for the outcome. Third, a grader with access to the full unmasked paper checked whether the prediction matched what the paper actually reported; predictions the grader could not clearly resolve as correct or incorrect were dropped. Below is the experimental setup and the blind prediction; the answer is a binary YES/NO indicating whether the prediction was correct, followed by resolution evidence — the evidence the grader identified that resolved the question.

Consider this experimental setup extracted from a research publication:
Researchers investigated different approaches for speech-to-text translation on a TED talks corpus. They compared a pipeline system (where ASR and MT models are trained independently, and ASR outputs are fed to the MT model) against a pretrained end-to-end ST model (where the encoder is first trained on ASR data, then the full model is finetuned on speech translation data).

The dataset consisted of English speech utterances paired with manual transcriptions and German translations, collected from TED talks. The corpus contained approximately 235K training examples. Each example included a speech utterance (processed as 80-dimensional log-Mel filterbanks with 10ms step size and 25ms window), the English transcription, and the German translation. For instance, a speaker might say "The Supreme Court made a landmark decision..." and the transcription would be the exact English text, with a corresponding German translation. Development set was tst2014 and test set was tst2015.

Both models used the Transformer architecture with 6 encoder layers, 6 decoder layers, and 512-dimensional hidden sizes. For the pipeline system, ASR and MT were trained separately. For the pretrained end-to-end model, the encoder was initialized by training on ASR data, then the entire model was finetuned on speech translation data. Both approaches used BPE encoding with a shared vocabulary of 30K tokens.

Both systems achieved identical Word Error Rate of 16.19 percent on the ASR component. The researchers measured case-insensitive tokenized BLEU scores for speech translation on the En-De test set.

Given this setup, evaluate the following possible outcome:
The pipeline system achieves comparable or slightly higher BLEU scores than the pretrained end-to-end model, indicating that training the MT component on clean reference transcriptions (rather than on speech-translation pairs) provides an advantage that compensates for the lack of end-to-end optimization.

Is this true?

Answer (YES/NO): NO